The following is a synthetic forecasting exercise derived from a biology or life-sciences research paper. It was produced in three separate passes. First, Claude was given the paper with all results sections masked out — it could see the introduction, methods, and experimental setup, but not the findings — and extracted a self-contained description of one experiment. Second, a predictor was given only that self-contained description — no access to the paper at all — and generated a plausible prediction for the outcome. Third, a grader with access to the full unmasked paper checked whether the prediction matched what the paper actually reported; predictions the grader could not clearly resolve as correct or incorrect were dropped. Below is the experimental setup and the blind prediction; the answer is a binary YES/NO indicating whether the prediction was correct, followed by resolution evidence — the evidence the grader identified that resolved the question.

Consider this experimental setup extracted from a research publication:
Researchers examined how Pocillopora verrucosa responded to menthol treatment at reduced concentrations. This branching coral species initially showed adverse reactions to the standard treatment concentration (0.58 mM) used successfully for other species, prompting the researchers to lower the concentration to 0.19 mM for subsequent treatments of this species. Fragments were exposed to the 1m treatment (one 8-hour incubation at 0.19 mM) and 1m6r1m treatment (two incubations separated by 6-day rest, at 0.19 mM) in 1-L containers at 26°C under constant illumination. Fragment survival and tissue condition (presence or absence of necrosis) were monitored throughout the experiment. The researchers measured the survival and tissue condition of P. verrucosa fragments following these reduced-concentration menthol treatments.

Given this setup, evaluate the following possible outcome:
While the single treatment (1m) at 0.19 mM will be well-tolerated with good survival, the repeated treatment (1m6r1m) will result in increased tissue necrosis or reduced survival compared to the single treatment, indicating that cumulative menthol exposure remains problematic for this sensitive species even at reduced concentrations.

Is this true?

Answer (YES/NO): NO